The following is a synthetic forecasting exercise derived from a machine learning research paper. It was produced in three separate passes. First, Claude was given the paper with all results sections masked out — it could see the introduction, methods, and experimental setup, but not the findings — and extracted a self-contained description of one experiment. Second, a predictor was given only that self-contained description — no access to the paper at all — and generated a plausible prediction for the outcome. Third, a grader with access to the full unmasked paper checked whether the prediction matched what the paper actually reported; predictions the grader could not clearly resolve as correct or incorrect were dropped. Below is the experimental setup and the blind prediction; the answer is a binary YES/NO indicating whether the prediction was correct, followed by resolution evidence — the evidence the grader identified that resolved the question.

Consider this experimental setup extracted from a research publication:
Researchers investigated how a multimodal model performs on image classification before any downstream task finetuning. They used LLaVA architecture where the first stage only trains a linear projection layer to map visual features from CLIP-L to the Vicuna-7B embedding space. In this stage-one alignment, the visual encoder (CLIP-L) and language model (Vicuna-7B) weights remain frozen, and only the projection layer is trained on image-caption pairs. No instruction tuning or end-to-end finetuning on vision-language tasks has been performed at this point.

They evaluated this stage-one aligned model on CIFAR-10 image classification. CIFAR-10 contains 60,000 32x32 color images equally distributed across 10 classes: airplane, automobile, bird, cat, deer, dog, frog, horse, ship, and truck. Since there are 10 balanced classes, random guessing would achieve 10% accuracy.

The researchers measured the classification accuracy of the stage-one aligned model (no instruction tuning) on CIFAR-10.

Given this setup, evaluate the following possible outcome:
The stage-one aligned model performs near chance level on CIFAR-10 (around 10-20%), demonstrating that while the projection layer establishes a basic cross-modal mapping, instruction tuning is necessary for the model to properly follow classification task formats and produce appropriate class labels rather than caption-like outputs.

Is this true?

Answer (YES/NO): NO